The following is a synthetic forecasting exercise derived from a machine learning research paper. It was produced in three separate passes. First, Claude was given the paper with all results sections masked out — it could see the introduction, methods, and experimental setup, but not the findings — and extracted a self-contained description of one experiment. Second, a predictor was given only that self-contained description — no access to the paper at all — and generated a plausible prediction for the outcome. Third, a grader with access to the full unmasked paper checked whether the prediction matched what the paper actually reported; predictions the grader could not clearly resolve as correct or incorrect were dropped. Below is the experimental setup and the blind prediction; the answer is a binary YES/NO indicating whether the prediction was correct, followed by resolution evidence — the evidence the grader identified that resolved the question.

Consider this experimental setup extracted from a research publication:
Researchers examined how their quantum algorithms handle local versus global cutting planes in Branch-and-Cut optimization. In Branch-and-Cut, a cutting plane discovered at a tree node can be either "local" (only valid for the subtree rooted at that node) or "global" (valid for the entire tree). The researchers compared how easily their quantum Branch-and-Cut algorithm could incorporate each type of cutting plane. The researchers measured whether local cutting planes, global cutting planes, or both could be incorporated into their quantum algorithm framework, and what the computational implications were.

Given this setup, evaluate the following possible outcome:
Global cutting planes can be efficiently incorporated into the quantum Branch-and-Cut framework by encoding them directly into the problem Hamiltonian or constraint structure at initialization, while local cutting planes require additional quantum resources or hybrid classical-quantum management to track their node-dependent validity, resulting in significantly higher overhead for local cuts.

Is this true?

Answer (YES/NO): NO